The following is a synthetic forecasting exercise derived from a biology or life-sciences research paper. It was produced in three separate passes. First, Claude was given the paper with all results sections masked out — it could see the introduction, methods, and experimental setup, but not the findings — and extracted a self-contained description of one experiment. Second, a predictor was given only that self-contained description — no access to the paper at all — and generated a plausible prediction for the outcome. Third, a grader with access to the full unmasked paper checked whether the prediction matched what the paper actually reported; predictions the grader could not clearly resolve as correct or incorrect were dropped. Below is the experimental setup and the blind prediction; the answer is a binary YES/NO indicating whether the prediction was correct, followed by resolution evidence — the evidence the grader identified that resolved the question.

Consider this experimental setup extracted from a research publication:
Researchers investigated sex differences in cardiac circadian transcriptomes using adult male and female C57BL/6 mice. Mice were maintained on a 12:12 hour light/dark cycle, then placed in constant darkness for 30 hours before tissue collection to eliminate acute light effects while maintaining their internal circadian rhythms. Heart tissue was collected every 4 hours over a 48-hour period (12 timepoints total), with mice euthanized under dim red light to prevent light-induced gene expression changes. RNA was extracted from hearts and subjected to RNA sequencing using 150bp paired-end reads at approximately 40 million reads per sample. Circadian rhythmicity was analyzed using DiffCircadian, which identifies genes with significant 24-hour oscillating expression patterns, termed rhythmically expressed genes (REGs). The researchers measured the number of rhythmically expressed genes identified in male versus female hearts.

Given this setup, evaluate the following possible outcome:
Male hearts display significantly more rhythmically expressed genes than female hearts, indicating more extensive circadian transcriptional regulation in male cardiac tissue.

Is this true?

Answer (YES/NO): NO